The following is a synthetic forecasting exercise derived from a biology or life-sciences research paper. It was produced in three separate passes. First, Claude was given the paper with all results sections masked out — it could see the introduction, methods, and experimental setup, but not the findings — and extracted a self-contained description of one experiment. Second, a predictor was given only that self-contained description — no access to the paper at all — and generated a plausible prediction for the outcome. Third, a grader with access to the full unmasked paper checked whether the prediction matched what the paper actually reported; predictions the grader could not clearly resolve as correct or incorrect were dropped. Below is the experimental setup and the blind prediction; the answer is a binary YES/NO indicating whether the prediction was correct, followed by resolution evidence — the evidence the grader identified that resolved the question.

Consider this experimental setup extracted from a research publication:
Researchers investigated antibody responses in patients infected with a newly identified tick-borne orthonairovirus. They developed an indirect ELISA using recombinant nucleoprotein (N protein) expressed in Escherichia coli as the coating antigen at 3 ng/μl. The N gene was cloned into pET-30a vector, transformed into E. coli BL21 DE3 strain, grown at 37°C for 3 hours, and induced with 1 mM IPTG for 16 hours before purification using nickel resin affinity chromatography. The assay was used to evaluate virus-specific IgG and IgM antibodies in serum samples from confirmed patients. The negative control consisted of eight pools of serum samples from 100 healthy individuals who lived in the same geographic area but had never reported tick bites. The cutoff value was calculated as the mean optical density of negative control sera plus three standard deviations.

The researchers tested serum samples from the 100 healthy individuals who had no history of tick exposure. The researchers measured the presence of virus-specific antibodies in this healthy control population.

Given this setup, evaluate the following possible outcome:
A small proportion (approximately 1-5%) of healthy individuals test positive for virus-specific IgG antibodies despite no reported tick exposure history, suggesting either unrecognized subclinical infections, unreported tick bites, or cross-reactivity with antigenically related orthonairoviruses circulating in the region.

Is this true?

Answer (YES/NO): NO